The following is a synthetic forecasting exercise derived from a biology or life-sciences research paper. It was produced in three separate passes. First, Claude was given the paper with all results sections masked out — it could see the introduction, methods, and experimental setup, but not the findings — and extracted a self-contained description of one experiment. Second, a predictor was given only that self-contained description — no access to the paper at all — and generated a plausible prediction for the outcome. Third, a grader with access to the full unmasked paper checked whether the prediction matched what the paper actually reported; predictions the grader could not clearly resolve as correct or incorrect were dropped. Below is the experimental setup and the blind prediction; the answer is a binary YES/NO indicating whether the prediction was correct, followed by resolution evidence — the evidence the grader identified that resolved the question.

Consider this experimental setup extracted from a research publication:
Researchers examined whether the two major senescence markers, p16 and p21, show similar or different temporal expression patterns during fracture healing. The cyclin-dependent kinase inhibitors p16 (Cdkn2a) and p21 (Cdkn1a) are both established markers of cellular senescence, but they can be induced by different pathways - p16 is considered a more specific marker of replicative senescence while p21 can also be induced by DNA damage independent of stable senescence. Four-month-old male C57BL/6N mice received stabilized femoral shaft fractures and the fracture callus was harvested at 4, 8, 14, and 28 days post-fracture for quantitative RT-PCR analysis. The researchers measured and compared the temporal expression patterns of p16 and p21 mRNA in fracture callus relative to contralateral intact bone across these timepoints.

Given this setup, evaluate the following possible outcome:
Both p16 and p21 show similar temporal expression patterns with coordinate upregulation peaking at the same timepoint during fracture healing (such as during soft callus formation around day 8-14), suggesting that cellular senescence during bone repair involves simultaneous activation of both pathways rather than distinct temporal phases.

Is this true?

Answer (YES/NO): YES